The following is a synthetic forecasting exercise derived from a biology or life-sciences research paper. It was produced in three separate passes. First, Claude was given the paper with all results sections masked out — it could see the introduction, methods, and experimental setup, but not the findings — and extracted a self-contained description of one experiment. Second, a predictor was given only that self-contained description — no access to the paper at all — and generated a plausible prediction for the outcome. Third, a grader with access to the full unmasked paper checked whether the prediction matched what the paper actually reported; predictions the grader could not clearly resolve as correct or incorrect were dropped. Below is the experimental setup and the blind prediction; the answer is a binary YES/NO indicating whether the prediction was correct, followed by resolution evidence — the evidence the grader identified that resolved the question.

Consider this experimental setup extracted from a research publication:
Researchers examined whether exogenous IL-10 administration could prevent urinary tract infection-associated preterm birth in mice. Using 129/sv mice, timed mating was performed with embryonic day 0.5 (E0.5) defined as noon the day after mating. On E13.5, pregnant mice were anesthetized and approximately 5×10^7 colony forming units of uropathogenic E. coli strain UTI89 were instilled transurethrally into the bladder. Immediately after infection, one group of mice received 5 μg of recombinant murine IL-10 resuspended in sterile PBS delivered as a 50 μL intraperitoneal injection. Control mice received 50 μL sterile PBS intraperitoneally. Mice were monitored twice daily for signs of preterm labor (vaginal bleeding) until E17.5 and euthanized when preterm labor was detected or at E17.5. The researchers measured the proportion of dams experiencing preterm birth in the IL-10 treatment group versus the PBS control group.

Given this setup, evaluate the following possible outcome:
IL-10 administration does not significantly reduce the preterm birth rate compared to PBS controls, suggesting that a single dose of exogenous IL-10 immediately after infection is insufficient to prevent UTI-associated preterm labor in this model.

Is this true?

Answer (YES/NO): NO